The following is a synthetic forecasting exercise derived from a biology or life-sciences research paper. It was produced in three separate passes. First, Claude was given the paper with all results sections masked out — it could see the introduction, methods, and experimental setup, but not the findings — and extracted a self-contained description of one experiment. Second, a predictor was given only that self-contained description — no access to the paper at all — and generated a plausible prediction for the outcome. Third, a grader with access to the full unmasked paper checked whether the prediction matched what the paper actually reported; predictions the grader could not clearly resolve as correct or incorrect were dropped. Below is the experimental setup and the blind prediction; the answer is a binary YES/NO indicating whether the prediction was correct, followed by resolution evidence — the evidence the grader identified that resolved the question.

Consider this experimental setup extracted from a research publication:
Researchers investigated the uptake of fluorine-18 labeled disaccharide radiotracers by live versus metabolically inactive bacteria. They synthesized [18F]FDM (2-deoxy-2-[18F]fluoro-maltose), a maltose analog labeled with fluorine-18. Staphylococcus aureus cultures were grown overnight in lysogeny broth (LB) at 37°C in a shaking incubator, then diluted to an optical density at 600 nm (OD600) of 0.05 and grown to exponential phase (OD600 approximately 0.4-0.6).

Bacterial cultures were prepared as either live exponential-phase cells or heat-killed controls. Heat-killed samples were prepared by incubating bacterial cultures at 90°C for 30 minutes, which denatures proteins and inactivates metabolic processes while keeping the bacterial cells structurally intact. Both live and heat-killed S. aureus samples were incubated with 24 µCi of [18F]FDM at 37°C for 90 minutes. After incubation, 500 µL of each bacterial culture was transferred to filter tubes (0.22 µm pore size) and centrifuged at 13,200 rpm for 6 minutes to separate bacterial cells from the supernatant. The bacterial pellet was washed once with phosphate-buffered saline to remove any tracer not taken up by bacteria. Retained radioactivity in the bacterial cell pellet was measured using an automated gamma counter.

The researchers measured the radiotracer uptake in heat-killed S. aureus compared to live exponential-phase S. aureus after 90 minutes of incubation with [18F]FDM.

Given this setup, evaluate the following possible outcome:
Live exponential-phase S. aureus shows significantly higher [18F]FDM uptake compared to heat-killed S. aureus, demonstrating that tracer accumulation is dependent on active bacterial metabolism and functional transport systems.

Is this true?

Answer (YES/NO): YES